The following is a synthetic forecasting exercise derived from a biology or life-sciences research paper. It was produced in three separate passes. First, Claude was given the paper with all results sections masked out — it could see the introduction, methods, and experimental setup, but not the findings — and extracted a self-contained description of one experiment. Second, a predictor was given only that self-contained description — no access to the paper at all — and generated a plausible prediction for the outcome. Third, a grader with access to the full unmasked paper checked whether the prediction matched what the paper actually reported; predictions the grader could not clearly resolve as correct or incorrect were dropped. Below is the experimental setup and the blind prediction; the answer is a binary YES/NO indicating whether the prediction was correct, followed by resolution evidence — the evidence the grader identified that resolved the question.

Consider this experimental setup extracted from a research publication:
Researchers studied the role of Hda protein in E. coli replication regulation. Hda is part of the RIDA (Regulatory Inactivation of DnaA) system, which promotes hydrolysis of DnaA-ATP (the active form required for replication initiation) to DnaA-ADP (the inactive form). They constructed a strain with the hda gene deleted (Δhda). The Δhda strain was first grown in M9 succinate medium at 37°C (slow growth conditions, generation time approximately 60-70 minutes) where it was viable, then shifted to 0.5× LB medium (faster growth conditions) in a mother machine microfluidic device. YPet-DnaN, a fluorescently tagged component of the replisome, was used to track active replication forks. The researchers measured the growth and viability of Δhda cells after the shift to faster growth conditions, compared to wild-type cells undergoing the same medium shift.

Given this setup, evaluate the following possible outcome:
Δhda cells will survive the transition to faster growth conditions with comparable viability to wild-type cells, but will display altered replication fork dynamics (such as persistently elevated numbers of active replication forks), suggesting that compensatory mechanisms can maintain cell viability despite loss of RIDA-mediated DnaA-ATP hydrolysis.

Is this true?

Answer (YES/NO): NO